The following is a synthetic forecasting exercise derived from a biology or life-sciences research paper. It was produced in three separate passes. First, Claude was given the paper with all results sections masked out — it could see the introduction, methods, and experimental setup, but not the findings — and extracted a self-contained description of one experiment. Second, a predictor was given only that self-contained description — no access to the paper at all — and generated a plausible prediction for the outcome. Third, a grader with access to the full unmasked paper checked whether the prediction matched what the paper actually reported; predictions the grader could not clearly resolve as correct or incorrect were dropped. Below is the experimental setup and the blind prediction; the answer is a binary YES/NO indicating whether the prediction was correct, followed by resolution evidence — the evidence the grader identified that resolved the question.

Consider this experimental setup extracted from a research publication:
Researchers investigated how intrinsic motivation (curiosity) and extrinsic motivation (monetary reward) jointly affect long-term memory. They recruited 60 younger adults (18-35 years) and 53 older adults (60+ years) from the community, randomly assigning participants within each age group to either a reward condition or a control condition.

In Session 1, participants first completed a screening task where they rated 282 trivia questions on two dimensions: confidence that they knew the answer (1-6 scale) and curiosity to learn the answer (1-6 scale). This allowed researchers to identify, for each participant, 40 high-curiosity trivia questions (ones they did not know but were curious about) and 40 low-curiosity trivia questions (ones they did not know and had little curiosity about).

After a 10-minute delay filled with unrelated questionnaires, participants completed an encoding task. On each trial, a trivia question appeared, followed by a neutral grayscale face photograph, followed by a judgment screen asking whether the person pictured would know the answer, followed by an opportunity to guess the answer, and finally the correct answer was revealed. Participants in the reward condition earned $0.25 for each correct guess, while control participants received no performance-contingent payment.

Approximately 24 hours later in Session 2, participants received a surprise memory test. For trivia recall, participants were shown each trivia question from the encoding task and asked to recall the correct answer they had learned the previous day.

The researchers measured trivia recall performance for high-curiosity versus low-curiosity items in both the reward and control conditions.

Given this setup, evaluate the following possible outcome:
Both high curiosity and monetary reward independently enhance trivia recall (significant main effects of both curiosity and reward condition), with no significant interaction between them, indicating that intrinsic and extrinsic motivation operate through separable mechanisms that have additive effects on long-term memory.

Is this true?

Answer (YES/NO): NO